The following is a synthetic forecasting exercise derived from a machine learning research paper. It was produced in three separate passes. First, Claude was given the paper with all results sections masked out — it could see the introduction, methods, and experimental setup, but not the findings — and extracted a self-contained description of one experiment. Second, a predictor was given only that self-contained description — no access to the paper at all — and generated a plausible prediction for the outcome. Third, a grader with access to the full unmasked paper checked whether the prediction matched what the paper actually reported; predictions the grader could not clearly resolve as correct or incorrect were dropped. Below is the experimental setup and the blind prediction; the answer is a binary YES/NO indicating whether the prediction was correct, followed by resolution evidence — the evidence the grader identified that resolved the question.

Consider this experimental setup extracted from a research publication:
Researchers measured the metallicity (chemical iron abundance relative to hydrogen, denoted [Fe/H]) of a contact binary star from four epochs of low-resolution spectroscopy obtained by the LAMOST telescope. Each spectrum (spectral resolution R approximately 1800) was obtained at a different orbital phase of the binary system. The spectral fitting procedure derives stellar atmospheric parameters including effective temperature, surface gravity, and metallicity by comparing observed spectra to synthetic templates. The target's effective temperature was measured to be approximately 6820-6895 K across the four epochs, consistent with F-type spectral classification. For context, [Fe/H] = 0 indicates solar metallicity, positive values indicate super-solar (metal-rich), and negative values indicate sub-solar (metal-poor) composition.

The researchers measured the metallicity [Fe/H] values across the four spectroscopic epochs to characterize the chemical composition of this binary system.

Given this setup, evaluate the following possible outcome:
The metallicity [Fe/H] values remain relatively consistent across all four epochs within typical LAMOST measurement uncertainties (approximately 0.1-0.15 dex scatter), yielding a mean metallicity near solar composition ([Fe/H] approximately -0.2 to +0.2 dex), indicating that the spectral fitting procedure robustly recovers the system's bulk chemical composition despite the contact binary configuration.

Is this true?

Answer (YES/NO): NO